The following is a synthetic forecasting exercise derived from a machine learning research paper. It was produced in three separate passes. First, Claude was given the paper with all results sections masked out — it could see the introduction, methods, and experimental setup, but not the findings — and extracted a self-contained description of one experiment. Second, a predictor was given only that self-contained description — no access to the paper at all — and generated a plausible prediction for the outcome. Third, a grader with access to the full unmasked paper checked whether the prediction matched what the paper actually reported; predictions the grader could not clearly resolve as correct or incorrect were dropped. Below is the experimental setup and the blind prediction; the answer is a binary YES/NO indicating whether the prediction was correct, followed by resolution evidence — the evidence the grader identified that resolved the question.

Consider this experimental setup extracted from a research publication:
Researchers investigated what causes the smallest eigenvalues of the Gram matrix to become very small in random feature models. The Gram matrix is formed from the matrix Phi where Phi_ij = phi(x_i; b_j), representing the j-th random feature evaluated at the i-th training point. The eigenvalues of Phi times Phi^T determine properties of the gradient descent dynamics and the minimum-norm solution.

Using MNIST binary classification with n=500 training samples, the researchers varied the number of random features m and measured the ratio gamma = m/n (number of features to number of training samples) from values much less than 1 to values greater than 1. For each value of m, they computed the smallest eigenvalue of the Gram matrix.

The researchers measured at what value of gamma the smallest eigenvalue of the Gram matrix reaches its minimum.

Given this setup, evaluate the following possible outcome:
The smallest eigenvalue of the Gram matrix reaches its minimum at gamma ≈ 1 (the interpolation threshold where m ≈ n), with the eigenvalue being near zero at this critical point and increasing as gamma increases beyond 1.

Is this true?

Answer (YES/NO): YES